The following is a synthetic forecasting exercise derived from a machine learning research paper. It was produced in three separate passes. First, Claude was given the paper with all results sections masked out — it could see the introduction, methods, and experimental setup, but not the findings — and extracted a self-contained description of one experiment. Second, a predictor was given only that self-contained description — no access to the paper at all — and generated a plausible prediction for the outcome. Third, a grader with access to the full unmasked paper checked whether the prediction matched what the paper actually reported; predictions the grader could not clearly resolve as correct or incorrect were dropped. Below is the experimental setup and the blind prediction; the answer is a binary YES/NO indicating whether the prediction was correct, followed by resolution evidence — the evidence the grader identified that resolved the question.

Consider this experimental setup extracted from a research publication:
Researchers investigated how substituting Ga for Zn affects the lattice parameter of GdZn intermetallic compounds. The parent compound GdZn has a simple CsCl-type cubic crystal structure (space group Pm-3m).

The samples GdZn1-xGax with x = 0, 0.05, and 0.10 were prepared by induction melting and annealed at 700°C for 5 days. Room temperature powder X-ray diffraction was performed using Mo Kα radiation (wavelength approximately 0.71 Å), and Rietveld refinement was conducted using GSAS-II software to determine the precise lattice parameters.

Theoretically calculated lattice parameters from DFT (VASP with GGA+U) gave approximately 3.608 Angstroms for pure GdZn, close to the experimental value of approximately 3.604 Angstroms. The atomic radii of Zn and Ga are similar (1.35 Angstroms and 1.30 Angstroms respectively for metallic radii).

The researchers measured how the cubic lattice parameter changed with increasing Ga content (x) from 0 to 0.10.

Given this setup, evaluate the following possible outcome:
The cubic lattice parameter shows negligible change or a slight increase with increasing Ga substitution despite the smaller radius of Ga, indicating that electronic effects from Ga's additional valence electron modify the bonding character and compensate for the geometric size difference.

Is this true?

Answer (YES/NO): NO